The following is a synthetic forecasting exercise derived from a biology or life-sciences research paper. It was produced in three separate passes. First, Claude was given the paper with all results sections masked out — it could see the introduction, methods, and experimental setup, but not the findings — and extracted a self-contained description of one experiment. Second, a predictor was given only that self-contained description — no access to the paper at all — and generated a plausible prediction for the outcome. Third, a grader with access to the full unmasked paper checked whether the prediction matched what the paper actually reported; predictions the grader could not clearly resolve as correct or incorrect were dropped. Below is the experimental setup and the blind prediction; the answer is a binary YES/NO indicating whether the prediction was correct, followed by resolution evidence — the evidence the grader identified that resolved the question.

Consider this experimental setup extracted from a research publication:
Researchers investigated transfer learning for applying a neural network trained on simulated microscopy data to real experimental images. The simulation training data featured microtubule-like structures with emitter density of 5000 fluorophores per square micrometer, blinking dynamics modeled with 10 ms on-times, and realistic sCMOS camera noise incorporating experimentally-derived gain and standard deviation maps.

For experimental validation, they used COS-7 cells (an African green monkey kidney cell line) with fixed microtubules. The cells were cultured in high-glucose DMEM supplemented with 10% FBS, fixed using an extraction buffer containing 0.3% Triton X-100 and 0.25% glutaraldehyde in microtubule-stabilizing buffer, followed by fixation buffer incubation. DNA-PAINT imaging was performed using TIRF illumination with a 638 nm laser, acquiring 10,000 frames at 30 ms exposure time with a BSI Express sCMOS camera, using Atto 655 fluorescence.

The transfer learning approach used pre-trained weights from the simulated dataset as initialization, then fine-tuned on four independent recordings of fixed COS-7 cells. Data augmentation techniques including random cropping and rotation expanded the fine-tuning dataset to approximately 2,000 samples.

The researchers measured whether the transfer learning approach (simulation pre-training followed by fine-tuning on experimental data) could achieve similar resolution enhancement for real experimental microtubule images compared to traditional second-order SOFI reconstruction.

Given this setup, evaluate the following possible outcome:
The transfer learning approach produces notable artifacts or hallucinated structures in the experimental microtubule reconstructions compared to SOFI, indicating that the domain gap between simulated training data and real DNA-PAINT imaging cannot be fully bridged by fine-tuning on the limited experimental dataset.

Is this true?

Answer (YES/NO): NO